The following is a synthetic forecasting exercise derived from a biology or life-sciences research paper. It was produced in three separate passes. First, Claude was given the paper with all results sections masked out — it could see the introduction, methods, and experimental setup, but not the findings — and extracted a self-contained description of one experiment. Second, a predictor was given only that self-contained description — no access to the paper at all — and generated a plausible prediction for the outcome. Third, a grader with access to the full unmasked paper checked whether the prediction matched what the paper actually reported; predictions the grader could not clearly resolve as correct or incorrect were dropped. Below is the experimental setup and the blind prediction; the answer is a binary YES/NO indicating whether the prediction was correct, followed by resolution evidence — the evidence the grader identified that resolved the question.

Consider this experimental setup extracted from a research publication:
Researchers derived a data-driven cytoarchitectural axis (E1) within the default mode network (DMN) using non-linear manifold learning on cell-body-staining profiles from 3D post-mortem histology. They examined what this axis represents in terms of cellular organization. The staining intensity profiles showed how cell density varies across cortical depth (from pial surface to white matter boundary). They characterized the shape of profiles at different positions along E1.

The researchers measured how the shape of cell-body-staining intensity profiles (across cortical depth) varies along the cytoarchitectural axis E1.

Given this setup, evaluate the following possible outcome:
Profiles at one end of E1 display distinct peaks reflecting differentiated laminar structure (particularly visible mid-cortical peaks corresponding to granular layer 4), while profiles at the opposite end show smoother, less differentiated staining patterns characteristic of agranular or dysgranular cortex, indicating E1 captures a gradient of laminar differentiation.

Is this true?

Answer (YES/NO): YES